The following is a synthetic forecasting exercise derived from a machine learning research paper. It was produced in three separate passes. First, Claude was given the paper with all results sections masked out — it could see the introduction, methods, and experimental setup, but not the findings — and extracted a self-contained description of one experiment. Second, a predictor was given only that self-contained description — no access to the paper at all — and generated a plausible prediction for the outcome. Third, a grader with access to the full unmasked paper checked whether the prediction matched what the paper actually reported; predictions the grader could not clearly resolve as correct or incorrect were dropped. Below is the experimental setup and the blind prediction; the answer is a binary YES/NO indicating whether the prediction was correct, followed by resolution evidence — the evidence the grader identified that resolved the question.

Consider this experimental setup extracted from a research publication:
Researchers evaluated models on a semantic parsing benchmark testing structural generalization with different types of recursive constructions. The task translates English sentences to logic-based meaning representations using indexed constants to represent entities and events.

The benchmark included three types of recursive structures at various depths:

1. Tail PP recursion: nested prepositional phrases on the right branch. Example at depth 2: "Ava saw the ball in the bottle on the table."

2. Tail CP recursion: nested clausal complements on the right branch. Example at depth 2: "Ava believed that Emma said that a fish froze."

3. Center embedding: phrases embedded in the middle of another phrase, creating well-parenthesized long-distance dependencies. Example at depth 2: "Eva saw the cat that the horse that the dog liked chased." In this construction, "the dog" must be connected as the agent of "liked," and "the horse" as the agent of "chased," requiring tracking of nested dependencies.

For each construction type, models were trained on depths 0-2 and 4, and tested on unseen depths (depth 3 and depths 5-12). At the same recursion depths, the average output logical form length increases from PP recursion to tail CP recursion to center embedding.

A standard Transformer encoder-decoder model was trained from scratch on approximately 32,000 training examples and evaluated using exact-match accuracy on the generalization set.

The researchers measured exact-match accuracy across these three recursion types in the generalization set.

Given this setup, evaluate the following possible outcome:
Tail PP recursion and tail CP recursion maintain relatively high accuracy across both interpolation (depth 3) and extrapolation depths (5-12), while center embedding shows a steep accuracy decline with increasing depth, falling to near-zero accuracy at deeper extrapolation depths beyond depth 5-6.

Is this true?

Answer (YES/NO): NO